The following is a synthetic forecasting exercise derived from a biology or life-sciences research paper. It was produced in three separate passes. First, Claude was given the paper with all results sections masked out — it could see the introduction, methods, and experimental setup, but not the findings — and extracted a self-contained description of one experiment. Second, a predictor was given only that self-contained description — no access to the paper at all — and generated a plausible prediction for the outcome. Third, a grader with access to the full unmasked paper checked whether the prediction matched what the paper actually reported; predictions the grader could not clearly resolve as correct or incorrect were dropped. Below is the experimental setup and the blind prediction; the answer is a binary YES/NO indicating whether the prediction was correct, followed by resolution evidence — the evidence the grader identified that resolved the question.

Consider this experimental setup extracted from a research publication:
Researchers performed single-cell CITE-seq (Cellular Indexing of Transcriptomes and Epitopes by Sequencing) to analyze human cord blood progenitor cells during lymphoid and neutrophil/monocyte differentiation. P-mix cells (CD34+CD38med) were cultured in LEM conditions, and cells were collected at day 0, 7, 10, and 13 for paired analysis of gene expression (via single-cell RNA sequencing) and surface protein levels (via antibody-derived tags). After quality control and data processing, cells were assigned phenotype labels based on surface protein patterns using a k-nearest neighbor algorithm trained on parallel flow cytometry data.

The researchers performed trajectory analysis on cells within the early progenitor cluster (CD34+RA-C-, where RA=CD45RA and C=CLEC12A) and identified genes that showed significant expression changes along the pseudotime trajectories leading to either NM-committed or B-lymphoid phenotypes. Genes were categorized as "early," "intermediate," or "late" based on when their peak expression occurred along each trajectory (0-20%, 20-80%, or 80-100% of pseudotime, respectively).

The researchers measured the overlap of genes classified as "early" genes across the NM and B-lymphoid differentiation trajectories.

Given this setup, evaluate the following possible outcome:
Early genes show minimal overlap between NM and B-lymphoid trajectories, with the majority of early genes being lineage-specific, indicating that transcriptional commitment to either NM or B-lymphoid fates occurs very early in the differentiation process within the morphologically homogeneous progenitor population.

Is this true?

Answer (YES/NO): NO